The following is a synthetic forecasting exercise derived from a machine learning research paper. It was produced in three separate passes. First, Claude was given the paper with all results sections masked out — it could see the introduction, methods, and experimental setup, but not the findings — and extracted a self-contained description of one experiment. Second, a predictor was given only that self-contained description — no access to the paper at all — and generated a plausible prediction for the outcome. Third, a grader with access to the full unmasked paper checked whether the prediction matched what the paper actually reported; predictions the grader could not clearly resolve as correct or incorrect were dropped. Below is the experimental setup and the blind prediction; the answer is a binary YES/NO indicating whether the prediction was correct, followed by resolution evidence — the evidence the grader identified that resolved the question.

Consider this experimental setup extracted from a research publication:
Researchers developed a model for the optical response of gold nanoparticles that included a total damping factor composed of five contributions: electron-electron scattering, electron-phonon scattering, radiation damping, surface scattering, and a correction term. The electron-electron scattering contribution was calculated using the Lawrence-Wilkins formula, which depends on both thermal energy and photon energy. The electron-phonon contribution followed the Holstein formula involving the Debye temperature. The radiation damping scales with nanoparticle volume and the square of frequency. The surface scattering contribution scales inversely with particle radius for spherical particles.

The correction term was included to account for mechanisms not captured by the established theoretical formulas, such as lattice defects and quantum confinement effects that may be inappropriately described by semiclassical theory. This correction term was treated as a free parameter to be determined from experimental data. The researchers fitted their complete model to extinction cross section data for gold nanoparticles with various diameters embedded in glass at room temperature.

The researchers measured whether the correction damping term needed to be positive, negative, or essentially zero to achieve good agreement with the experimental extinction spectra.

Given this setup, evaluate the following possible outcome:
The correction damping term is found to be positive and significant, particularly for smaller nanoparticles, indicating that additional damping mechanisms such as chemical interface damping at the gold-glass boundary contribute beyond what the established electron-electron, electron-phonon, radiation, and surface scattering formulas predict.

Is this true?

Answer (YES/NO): NO